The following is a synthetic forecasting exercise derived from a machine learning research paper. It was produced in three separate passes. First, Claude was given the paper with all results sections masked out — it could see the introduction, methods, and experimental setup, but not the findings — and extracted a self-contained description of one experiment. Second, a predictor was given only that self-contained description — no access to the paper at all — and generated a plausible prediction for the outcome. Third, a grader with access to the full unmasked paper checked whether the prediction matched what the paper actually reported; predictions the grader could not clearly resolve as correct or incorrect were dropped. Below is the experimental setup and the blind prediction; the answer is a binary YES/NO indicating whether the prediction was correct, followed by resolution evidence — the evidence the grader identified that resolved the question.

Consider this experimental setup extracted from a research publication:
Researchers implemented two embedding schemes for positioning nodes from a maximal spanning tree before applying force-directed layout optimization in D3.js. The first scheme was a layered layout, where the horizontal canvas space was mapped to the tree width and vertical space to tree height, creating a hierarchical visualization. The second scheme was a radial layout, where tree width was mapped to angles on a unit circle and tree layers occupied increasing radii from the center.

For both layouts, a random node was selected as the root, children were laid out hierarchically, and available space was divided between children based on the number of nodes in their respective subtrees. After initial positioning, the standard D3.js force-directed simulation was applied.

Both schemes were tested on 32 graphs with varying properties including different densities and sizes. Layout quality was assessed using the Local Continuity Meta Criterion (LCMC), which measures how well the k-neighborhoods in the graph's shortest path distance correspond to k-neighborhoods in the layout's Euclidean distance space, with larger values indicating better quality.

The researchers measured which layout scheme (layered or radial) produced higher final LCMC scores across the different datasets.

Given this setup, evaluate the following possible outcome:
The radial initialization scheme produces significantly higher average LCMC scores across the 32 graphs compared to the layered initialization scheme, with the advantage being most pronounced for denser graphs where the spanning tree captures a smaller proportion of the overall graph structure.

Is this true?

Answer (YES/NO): NO